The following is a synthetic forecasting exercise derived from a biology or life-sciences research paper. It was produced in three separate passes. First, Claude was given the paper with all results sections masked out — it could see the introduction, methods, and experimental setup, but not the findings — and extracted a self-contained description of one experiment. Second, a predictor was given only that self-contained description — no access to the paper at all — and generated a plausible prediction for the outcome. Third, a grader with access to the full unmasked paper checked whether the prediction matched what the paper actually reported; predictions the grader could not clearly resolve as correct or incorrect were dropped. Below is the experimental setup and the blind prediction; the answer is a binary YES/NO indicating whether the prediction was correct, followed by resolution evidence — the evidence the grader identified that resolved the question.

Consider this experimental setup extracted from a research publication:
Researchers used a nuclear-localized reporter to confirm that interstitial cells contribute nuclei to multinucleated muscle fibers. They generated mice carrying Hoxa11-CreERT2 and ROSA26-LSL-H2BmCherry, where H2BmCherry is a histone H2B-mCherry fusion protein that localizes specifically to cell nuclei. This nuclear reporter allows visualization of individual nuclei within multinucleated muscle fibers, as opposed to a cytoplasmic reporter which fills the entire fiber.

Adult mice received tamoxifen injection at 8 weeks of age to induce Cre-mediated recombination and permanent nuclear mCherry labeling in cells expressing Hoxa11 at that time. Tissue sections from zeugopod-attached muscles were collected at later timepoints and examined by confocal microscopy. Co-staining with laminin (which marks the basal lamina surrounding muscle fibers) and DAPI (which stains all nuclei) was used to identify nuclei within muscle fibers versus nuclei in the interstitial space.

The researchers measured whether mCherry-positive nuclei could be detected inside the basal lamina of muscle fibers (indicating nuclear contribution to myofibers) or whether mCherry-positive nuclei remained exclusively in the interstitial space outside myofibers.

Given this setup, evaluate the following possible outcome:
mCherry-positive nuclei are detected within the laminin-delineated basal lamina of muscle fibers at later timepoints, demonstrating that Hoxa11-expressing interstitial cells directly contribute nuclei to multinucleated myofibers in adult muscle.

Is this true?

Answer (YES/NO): YES